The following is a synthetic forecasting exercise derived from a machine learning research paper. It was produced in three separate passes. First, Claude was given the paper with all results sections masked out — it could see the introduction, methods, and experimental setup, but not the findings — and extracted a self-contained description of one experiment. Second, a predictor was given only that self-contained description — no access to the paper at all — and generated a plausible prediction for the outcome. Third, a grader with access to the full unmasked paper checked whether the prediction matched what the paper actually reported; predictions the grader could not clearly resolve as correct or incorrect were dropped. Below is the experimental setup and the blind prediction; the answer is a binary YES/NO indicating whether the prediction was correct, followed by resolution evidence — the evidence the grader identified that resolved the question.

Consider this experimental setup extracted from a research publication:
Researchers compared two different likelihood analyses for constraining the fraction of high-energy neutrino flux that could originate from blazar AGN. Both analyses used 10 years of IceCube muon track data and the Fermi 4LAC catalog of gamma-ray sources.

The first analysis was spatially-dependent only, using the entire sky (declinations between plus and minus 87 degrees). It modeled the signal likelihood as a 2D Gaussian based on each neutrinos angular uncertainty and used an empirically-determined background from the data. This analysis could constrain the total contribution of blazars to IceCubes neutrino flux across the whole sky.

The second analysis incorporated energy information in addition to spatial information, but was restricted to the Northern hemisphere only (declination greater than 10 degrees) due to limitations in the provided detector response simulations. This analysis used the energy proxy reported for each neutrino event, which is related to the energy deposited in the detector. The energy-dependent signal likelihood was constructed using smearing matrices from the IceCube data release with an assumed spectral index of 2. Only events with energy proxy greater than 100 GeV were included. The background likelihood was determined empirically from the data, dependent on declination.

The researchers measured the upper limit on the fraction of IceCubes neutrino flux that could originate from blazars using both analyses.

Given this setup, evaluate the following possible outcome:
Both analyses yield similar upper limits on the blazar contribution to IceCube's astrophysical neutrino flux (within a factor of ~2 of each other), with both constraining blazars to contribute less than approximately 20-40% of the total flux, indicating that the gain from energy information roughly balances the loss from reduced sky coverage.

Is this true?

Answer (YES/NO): NO